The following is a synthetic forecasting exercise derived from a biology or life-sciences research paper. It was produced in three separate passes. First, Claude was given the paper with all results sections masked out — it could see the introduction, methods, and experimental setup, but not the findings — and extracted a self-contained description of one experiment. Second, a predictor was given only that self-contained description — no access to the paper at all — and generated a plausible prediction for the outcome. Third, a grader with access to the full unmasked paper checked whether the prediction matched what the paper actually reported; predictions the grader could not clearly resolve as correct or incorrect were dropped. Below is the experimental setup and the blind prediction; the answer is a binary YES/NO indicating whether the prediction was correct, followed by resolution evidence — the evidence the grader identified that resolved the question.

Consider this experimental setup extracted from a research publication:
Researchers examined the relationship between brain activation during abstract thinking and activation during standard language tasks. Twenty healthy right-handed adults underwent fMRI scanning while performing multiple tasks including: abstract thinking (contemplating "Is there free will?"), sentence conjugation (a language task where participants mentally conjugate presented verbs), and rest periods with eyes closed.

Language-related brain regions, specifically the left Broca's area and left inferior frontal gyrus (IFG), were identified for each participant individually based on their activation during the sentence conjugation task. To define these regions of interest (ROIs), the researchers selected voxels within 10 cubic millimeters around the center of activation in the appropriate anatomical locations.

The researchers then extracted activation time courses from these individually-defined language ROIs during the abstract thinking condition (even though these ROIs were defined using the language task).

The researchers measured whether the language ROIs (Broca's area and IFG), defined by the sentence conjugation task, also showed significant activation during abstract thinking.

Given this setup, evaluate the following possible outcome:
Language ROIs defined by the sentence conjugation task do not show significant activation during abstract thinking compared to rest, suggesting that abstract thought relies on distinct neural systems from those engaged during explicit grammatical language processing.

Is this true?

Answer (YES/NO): NO